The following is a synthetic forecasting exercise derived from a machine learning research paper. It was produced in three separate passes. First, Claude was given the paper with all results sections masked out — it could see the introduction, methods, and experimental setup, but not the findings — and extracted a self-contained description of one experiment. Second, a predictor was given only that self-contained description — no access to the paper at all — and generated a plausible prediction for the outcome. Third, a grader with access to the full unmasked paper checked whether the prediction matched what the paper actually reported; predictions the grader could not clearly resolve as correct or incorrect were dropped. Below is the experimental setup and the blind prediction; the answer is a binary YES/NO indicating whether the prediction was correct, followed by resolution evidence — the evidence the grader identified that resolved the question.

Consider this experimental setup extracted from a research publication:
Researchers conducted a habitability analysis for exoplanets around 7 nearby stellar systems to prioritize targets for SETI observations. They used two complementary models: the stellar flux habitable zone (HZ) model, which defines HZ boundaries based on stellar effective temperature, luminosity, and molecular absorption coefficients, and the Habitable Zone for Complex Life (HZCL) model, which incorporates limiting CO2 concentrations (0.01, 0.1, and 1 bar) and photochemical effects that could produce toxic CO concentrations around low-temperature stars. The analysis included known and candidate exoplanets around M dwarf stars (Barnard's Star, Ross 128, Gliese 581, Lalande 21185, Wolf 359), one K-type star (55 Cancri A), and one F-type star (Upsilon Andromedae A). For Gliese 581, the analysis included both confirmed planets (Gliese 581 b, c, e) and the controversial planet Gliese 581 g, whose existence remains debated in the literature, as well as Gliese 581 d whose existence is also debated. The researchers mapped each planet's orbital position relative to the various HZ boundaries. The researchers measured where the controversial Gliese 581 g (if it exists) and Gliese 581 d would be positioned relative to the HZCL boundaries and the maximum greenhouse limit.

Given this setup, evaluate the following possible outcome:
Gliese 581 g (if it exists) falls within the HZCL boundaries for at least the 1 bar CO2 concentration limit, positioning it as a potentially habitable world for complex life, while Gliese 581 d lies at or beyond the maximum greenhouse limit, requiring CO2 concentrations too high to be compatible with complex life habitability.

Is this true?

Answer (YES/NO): NO